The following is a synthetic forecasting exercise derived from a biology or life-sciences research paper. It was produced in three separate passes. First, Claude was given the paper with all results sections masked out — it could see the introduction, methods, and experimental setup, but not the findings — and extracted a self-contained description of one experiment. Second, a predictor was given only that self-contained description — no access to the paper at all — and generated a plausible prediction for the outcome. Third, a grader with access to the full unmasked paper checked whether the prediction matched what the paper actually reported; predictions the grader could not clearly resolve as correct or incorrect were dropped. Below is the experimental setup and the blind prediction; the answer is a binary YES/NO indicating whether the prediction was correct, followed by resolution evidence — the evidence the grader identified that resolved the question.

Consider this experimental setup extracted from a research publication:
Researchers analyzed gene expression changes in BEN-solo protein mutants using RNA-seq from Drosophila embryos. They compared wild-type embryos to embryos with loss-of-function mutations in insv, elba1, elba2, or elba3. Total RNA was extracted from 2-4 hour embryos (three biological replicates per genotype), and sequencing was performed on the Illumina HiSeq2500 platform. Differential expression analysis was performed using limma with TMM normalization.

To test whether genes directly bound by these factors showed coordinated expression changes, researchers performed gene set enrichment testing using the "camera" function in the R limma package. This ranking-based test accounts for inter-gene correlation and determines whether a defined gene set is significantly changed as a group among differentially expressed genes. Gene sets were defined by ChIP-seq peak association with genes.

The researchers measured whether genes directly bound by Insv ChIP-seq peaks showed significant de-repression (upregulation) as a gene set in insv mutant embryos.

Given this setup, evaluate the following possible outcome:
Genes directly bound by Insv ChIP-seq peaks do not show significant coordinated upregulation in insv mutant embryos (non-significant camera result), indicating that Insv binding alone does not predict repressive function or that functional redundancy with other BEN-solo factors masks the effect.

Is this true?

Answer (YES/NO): NO